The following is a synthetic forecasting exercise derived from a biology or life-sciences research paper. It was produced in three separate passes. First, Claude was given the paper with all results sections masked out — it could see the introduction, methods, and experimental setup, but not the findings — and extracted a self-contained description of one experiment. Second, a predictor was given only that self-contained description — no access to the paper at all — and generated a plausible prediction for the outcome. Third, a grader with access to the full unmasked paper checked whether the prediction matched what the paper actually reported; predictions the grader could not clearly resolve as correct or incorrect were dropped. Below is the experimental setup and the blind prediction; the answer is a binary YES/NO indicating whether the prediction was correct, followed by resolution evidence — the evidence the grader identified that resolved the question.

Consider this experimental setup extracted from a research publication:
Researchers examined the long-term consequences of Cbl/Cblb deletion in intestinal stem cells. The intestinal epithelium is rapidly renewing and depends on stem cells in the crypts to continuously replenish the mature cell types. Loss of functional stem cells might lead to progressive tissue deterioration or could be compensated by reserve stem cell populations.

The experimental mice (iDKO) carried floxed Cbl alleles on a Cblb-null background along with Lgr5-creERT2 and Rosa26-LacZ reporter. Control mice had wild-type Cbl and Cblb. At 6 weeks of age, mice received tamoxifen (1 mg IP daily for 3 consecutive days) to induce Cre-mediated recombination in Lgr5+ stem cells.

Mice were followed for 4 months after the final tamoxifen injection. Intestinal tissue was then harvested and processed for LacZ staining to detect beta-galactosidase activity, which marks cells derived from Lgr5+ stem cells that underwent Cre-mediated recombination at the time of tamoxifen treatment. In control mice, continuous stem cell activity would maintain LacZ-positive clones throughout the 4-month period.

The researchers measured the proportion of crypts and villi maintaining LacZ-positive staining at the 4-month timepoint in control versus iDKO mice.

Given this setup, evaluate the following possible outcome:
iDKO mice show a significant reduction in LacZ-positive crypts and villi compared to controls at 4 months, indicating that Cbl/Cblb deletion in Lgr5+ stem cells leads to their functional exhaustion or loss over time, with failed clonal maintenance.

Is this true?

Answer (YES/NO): NO